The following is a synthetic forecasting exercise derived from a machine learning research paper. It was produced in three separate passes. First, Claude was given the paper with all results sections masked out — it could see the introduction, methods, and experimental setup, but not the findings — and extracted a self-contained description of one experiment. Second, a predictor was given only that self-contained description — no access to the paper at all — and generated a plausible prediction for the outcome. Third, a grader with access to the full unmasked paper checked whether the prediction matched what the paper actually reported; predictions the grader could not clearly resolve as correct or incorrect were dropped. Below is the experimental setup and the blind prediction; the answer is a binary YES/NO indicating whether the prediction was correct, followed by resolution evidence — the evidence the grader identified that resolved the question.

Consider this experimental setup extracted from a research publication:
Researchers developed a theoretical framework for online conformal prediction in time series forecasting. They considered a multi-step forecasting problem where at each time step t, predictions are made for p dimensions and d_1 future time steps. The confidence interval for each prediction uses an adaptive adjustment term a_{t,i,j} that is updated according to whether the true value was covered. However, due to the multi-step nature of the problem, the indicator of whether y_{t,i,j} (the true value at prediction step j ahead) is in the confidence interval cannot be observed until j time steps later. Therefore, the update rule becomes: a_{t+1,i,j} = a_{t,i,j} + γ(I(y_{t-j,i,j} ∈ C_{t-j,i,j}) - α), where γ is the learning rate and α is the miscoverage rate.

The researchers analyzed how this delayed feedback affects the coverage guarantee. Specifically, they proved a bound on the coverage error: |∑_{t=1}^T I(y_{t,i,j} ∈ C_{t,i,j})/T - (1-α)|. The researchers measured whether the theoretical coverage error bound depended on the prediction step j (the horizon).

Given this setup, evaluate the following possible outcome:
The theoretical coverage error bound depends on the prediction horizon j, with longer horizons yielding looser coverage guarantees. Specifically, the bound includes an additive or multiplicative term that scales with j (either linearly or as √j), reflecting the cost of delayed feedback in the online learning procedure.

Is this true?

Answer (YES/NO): YES